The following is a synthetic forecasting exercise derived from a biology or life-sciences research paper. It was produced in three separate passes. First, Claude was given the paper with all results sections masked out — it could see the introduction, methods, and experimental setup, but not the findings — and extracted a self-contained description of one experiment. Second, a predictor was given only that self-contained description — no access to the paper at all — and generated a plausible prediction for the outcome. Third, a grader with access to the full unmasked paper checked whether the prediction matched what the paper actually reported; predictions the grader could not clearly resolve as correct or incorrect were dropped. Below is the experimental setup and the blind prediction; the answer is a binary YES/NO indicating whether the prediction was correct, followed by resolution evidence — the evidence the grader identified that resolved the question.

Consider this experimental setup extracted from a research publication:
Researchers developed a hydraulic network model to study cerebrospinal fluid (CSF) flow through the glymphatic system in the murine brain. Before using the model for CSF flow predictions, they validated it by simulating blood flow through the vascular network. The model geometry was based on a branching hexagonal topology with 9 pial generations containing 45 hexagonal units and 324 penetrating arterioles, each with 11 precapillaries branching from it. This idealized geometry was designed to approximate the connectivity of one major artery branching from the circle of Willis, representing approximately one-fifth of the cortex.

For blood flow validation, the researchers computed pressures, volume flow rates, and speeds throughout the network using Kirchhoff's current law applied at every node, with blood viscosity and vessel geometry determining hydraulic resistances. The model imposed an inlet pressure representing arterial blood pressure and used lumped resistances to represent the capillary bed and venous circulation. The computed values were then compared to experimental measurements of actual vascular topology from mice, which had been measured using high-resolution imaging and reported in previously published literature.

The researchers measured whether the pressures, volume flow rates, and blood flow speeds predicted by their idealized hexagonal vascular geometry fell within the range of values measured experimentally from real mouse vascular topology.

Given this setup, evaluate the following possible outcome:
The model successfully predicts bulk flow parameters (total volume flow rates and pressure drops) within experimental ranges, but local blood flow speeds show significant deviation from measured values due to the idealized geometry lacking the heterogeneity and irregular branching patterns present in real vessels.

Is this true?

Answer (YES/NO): NO